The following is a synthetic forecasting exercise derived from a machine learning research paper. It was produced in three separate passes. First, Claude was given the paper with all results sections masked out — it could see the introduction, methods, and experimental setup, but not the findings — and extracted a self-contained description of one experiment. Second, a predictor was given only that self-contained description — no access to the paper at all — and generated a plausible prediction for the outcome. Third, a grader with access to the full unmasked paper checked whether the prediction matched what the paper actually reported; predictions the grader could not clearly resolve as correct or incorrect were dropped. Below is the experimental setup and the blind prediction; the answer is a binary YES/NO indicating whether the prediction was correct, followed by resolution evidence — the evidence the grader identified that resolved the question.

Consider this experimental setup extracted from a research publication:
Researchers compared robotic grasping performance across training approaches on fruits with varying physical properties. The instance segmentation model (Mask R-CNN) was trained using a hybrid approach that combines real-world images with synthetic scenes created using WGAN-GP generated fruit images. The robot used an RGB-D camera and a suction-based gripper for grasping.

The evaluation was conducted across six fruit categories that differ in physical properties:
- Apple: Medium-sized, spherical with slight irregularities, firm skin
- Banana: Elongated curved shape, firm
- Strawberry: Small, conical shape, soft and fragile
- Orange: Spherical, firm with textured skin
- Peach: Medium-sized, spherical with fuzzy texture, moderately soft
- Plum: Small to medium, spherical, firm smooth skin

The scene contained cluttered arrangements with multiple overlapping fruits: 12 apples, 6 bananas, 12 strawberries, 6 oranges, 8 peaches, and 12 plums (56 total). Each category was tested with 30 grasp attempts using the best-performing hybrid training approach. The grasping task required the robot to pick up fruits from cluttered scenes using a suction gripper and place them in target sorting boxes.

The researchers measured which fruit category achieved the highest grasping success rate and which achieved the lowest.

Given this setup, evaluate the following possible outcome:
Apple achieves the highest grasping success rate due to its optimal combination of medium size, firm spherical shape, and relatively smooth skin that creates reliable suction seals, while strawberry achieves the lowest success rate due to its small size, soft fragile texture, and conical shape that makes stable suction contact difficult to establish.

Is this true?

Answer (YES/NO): YES